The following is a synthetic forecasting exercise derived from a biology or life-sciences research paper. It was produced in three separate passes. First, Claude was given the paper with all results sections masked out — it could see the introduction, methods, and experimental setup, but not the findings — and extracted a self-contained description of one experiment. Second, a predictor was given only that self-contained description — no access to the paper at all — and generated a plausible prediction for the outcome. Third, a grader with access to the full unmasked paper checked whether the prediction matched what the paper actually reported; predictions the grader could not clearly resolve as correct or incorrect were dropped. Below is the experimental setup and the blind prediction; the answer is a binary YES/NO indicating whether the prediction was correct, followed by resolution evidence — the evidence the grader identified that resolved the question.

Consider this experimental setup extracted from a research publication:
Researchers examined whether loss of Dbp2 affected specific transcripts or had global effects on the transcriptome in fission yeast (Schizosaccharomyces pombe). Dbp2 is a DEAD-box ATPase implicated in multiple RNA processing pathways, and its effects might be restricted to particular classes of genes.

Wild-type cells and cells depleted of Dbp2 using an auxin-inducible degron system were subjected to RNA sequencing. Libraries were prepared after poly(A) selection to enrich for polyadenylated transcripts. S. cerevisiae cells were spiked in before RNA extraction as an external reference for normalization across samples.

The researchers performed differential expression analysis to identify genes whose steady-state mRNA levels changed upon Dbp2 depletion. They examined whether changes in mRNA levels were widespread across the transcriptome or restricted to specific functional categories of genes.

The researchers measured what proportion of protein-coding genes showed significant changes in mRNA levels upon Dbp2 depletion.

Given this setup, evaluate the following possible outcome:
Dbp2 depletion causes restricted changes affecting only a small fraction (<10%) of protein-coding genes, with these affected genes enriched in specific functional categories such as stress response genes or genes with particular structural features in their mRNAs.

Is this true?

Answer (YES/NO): NO